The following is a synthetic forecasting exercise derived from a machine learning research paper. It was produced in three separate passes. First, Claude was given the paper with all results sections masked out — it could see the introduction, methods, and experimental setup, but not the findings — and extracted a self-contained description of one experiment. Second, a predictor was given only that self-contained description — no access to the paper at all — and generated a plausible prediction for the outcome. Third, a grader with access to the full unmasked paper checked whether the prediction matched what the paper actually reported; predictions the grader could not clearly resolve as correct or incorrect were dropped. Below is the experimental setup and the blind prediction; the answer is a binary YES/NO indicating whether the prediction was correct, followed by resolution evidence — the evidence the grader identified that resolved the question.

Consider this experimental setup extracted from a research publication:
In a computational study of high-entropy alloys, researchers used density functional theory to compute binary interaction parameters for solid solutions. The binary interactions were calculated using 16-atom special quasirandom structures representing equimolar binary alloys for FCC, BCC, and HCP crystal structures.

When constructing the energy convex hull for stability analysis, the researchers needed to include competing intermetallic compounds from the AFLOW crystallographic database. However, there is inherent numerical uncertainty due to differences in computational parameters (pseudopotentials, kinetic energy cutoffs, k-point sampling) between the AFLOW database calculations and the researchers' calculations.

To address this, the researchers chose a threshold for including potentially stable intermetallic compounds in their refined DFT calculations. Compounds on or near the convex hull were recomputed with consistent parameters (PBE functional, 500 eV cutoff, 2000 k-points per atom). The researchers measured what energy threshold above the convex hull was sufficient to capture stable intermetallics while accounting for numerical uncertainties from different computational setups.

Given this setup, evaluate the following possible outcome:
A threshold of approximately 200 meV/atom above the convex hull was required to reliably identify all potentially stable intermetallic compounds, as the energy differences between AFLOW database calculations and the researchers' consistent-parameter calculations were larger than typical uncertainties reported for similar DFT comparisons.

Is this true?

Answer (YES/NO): NO